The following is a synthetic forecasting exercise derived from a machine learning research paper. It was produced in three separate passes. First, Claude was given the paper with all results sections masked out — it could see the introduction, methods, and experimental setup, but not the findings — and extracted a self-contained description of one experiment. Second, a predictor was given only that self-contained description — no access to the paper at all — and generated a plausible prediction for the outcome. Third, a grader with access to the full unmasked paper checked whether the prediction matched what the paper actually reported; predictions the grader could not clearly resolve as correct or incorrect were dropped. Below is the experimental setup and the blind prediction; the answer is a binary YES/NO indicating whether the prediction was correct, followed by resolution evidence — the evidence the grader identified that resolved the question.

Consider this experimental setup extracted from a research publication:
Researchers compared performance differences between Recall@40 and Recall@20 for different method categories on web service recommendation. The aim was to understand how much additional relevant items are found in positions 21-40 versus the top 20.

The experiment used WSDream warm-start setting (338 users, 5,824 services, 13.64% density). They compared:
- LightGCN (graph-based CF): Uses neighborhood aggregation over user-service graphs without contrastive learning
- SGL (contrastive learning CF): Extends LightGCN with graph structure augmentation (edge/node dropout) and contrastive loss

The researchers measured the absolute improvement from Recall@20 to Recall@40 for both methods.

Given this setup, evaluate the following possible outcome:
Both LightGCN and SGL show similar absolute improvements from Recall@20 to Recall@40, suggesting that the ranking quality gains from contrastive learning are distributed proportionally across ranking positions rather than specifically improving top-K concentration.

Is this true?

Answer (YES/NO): NO